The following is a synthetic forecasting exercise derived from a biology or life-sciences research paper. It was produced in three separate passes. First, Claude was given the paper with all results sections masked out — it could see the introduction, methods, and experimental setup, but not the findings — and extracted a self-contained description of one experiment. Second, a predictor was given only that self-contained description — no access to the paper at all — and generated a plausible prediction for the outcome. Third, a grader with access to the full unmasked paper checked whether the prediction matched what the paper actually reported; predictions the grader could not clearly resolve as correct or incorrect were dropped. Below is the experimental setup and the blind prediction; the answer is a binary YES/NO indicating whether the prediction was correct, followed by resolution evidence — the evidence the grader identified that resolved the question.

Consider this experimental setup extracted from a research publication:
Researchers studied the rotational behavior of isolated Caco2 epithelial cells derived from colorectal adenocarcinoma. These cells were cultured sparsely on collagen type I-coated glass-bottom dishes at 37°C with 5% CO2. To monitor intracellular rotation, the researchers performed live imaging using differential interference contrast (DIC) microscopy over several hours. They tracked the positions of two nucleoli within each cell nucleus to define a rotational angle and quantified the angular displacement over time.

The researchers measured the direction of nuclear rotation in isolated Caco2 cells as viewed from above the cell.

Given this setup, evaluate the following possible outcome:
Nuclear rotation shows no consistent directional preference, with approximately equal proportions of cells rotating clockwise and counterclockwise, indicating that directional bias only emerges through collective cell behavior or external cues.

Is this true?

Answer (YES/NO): NO